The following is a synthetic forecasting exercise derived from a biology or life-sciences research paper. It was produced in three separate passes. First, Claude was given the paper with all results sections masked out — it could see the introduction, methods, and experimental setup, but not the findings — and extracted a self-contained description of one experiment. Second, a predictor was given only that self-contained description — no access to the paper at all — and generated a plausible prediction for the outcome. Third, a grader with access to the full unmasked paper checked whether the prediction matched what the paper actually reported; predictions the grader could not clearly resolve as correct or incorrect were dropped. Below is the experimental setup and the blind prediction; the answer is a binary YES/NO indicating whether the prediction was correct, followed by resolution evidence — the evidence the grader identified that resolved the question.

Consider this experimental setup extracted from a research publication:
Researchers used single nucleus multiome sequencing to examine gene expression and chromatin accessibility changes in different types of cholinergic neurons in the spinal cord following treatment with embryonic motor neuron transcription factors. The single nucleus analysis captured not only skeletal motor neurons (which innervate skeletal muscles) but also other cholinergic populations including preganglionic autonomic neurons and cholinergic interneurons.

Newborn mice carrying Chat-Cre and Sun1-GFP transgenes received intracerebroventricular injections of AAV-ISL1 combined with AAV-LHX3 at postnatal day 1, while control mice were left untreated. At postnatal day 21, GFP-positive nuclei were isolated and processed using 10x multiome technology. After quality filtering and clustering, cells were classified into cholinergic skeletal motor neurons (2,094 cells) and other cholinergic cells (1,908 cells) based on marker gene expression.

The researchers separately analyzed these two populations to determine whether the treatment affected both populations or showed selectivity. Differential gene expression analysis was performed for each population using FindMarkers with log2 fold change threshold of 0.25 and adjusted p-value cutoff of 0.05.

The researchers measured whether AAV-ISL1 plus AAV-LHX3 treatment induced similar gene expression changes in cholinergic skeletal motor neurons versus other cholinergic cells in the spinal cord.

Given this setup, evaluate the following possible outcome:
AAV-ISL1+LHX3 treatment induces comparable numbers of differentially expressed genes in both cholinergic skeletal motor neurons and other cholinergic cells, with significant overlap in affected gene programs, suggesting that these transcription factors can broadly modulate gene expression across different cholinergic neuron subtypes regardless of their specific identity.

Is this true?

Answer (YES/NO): NO